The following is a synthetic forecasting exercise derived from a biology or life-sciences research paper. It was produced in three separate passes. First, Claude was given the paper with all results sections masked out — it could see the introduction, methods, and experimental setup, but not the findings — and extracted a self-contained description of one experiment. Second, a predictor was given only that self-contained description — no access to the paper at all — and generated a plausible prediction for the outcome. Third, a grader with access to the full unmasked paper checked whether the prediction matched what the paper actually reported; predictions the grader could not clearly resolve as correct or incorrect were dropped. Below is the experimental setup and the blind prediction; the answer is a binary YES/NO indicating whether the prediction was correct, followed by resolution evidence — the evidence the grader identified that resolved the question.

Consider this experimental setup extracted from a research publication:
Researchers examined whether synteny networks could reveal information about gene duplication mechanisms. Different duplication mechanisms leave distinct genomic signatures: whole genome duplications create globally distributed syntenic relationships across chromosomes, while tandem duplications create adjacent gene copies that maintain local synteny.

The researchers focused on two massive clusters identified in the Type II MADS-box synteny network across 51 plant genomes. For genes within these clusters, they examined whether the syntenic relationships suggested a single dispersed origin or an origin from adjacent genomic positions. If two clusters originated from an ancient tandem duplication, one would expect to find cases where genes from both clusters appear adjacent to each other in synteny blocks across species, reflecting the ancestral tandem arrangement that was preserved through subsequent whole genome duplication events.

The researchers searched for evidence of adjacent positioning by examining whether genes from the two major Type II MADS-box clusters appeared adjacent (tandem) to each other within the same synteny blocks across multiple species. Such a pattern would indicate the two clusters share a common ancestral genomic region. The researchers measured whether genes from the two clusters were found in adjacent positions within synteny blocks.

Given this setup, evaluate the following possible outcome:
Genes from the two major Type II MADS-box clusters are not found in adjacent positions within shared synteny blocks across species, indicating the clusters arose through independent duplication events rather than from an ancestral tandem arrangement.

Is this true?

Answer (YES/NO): NO